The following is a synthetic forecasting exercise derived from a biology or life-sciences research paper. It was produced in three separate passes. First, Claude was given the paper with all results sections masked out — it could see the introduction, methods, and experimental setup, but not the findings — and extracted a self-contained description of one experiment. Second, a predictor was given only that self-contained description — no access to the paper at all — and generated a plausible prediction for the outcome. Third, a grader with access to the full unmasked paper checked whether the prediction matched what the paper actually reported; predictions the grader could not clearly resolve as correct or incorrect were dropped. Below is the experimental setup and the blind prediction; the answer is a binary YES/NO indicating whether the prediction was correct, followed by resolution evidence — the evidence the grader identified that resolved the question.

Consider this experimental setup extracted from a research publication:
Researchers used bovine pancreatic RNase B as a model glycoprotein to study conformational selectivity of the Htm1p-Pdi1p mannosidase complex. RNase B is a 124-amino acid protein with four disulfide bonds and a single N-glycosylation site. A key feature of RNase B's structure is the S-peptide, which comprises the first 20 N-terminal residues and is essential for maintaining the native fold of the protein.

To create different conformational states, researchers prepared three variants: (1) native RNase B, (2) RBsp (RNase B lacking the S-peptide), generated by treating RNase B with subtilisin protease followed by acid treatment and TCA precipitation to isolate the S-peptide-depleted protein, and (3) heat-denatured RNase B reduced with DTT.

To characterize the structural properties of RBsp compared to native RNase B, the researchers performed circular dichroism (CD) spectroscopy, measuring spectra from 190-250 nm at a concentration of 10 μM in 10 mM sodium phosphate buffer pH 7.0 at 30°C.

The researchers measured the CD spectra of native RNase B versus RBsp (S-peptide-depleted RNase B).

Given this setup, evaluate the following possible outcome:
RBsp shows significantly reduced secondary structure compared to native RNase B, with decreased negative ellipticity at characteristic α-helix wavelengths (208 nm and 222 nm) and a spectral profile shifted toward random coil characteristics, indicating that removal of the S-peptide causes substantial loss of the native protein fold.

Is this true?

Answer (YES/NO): NO